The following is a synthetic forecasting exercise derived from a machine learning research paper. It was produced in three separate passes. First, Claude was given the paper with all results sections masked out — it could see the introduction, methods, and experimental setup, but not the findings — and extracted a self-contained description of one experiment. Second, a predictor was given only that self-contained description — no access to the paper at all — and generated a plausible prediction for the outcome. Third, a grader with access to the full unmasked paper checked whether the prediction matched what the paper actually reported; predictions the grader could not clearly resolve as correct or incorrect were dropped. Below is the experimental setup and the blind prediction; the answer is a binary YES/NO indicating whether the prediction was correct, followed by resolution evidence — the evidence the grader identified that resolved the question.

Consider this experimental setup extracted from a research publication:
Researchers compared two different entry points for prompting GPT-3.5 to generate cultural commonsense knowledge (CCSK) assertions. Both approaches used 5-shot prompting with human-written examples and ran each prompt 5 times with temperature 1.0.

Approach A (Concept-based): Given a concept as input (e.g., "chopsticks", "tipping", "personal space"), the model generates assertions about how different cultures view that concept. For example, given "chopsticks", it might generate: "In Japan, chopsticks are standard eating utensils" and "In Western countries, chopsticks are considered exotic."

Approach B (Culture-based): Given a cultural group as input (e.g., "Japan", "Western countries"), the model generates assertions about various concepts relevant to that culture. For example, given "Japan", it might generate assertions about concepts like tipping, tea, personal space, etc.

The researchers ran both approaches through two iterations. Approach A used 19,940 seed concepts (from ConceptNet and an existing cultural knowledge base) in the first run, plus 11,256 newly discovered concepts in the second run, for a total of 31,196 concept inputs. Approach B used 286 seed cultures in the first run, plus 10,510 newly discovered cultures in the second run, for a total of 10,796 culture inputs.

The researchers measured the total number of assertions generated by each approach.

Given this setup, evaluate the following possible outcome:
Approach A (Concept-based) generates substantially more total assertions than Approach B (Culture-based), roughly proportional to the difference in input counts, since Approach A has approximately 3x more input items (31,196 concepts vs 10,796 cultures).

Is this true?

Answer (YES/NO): NO